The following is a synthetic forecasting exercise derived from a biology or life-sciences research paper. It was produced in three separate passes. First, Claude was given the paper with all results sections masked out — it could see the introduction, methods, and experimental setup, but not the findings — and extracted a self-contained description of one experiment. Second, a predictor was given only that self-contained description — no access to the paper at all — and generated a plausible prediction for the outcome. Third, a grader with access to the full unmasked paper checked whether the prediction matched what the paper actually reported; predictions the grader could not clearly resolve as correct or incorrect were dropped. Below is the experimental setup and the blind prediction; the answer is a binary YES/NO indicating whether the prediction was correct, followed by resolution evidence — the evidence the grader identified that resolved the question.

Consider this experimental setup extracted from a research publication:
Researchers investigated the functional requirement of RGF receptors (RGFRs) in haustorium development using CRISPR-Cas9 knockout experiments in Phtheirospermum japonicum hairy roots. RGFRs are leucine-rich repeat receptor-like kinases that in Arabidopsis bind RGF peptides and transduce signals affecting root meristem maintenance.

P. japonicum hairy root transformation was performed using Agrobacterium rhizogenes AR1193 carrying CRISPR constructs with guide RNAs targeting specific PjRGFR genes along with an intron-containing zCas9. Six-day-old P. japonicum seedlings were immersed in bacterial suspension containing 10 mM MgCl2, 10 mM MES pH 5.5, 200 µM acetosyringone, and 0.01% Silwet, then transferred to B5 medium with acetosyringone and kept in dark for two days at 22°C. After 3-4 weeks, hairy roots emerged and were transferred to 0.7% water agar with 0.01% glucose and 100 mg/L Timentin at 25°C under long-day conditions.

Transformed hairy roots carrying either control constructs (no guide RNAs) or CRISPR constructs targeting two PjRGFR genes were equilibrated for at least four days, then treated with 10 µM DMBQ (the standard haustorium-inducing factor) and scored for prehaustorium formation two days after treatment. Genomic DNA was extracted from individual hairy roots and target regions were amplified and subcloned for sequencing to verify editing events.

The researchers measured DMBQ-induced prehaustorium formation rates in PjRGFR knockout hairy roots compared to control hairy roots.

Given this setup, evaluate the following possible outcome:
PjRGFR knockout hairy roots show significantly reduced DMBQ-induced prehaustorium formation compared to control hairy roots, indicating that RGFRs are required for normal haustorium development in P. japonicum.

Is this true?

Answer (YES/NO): YES